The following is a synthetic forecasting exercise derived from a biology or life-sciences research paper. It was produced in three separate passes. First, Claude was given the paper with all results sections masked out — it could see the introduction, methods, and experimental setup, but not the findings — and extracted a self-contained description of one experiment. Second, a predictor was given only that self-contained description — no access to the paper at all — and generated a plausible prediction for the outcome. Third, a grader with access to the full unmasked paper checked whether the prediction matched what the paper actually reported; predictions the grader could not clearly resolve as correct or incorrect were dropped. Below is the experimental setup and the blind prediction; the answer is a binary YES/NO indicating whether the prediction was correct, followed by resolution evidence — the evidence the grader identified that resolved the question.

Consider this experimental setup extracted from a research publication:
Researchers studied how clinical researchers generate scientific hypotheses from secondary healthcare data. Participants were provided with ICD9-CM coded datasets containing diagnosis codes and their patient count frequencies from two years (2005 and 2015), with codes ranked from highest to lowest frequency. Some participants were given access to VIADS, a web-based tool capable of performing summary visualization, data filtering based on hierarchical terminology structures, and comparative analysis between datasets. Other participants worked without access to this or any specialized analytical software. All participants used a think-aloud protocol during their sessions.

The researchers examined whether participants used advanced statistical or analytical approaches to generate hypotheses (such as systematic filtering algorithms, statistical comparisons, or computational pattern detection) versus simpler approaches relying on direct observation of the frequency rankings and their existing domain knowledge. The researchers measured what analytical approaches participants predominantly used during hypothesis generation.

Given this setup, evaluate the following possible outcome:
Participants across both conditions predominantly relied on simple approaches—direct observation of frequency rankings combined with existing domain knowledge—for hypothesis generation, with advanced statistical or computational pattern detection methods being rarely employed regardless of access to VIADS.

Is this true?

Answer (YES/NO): YES